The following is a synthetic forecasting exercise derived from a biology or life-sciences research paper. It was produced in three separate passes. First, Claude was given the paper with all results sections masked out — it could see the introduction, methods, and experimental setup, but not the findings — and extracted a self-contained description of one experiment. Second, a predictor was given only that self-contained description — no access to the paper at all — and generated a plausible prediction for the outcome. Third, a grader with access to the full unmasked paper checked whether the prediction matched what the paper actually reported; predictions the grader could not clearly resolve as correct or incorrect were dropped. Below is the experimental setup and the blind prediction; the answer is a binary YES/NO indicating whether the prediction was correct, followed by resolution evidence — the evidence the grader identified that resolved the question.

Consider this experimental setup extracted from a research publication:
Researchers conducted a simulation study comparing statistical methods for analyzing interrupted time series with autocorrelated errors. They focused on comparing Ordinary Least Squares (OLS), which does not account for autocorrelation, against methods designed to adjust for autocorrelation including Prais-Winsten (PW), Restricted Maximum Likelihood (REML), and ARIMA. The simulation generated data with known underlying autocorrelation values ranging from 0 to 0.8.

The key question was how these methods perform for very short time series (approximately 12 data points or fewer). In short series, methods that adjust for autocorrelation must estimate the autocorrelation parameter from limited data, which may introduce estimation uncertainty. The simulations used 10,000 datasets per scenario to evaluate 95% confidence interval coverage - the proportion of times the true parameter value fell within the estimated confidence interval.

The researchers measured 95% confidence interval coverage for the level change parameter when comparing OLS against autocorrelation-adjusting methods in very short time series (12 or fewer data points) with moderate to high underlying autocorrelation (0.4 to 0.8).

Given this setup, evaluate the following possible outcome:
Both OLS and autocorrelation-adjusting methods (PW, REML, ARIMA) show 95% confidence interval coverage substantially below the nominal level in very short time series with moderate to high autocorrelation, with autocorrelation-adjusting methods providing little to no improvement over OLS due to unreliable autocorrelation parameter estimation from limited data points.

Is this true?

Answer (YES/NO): NO